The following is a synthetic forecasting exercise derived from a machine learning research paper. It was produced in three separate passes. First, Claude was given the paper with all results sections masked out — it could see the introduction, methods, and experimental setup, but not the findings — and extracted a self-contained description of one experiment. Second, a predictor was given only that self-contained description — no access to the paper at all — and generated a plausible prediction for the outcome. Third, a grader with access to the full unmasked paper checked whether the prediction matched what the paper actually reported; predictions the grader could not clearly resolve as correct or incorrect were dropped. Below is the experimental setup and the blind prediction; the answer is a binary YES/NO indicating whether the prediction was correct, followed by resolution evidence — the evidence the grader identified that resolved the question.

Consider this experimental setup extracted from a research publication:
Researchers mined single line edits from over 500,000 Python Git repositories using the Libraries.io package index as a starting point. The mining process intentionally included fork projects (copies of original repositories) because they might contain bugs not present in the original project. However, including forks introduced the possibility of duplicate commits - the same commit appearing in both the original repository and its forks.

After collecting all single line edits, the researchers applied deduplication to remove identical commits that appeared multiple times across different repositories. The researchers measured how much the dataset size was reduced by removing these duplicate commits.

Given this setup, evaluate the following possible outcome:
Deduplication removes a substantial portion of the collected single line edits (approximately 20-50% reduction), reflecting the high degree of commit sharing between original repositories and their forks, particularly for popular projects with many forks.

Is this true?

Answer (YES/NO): YES